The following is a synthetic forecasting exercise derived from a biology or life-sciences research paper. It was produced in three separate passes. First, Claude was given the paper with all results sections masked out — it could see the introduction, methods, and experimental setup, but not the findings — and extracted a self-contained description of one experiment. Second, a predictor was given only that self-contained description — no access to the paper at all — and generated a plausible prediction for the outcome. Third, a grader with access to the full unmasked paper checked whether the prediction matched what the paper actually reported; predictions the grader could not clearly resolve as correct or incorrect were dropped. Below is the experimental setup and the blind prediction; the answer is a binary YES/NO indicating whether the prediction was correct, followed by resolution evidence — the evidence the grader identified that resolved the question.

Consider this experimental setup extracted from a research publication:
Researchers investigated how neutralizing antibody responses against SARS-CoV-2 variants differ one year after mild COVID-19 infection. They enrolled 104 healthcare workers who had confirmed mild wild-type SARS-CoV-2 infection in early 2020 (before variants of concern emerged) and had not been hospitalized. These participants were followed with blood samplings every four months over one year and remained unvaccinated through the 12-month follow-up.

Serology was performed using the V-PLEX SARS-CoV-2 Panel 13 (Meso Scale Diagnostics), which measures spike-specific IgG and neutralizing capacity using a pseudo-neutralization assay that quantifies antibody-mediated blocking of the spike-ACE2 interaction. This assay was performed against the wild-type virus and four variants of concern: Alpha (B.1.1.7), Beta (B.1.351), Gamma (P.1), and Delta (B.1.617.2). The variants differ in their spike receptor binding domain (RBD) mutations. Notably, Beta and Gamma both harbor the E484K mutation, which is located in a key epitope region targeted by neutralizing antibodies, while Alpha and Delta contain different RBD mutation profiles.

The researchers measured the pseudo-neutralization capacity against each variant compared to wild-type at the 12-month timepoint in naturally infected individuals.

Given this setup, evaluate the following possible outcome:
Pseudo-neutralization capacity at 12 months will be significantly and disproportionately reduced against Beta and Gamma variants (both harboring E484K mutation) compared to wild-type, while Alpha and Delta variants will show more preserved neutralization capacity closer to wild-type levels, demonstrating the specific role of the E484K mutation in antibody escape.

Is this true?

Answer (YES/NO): YES